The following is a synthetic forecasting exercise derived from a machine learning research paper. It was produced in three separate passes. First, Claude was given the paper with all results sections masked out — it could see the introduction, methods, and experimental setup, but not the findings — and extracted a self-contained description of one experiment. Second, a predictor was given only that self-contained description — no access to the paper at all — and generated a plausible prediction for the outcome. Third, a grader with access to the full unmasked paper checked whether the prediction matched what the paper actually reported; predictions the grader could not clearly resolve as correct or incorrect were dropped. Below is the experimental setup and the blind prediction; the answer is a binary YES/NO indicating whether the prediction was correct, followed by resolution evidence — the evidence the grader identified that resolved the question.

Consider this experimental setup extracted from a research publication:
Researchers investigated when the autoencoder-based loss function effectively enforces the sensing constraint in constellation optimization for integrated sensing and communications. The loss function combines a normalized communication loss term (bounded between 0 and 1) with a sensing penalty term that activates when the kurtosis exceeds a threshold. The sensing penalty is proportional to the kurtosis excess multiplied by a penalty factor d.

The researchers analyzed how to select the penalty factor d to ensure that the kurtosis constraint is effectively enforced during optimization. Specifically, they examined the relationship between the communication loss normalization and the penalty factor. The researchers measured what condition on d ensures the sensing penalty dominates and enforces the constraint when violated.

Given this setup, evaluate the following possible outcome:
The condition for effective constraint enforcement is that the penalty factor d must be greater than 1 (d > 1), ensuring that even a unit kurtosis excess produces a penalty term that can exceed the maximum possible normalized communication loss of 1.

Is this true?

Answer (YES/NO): NO